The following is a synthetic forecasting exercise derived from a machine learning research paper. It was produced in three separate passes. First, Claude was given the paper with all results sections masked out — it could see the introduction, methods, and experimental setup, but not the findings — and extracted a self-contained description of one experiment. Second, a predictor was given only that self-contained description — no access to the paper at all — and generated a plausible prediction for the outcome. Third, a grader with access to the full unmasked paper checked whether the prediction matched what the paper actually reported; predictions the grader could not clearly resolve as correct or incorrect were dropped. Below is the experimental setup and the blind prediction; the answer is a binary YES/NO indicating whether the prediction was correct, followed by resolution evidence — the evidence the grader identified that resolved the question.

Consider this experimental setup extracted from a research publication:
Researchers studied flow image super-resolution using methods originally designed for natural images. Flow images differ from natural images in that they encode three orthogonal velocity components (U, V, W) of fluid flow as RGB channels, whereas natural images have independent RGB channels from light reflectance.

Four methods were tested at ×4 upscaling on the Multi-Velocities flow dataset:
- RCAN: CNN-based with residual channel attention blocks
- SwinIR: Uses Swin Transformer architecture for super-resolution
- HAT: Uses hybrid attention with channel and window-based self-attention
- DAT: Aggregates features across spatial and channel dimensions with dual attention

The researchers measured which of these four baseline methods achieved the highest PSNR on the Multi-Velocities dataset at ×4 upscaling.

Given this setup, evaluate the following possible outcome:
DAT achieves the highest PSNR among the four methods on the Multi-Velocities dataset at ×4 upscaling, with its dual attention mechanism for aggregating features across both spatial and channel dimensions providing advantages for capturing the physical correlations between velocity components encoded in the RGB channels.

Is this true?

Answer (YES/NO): YES